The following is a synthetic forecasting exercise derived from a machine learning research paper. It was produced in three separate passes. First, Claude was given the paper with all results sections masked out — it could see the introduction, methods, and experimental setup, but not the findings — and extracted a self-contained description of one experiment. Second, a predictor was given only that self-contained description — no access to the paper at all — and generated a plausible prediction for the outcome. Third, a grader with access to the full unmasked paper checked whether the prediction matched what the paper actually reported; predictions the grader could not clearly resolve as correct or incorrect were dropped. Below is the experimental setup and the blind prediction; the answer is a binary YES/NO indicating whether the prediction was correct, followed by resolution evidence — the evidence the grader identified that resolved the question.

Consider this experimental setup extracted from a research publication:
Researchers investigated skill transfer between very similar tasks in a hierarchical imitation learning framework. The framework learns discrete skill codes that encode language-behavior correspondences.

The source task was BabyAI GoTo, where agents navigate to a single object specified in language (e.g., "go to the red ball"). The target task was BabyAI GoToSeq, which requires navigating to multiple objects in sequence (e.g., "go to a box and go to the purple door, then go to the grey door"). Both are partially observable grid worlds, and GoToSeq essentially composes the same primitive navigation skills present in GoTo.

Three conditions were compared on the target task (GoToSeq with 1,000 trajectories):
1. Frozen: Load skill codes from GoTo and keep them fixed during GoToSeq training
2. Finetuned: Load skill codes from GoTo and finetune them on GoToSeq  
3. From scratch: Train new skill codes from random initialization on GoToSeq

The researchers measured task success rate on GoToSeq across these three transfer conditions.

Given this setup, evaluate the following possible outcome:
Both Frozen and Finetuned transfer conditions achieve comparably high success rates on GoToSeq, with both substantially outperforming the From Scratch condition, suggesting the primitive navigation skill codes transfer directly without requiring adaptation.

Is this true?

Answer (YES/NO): NO